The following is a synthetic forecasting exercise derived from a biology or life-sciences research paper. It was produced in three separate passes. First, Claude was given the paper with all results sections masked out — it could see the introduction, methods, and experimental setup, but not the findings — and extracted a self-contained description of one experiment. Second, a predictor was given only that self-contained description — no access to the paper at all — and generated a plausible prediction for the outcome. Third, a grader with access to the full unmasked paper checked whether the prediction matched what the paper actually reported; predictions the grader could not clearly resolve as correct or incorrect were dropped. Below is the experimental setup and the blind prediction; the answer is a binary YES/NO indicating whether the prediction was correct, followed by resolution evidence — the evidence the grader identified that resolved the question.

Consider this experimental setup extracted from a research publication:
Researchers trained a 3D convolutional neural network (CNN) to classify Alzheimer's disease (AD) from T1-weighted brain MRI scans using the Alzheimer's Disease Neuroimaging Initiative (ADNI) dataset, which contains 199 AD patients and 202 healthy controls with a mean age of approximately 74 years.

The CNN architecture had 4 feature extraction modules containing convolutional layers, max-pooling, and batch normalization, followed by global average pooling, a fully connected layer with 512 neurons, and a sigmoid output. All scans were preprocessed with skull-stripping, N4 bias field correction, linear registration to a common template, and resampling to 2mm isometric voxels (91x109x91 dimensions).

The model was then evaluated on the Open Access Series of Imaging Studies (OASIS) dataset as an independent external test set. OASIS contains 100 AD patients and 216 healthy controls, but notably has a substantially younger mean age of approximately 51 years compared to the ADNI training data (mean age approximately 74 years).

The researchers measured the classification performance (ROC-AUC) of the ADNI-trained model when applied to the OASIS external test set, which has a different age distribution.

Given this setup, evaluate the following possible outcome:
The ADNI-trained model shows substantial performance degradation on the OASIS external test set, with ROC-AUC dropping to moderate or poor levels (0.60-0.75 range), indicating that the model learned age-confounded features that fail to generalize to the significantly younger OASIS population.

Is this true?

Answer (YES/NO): NO